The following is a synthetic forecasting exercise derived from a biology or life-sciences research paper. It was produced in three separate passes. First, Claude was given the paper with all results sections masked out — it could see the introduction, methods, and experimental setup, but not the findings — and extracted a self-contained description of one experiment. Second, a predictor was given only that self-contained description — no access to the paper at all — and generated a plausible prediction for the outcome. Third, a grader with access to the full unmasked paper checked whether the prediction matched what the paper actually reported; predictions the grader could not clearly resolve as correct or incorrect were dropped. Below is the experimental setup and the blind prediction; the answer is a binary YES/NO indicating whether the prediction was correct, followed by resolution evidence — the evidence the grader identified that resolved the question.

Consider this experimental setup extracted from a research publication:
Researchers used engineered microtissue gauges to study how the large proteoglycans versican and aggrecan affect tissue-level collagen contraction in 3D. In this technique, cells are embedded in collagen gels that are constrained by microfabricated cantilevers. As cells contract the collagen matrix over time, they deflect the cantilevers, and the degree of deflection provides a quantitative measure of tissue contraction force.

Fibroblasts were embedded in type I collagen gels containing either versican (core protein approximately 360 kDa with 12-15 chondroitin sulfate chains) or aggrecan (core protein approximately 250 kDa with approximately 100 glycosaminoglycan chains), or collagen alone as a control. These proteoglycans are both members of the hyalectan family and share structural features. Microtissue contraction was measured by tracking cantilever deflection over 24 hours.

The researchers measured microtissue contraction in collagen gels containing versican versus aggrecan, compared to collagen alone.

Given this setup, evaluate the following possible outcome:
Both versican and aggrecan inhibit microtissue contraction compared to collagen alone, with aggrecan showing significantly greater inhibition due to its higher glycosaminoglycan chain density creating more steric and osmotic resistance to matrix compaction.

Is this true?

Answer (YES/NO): NO